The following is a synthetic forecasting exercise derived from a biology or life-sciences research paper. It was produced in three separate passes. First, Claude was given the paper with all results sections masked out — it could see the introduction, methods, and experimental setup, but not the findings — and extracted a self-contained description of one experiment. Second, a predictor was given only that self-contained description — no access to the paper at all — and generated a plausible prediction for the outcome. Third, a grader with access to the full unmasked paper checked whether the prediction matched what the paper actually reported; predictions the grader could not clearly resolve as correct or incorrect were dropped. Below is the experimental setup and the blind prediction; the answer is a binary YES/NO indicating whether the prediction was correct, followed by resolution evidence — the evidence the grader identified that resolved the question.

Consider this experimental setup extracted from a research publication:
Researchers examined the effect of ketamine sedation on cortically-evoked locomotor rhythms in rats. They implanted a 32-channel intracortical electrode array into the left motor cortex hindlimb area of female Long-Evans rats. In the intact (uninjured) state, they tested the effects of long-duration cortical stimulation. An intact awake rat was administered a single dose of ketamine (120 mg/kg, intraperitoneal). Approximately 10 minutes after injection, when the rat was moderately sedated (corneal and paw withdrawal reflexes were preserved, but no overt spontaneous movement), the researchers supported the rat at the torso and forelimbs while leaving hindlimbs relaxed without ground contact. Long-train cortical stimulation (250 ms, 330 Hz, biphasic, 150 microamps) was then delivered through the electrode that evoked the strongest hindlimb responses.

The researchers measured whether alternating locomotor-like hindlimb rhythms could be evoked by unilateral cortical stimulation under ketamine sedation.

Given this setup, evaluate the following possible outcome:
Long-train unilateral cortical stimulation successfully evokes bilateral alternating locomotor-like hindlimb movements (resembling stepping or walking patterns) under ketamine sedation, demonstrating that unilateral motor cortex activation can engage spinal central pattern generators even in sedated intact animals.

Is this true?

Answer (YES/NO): NO